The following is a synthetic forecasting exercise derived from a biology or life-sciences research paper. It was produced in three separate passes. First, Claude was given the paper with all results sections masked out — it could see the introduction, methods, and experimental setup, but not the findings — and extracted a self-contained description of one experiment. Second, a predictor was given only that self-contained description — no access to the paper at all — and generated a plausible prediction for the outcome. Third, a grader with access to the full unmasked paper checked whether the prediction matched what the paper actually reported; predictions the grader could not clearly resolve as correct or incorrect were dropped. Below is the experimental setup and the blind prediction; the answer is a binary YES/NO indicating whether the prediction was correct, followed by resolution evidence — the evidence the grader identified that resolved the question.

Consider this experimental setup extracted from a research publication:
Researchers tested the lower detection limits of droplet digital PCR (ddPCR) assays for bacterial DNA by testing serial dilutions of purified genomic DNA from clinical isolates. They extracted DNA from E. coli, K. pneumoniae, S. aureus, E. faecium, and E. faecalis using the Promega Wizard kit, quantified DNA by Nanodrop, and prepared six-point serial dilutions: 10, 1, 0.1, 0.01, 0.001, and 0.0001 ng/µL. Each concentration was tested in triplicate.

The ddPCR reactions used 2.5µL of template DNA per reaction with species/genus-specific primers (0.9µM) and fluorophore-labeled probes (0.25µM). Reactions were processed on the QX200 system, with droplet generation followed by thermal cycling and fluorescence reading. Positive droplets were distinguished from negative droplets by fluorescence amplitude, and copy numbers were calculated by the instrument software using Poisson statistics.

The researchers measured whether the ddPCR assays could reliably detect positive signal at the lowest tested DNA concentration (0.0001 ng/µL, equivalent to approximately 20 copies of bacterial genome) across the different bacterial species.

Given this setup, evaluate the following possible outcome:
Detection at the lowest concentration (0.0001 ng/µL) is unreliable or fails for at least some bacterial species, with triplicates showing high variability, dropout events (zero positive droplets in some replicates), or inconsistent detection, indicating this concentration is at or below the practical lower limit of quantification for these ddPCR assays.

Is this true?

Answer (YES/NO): YES